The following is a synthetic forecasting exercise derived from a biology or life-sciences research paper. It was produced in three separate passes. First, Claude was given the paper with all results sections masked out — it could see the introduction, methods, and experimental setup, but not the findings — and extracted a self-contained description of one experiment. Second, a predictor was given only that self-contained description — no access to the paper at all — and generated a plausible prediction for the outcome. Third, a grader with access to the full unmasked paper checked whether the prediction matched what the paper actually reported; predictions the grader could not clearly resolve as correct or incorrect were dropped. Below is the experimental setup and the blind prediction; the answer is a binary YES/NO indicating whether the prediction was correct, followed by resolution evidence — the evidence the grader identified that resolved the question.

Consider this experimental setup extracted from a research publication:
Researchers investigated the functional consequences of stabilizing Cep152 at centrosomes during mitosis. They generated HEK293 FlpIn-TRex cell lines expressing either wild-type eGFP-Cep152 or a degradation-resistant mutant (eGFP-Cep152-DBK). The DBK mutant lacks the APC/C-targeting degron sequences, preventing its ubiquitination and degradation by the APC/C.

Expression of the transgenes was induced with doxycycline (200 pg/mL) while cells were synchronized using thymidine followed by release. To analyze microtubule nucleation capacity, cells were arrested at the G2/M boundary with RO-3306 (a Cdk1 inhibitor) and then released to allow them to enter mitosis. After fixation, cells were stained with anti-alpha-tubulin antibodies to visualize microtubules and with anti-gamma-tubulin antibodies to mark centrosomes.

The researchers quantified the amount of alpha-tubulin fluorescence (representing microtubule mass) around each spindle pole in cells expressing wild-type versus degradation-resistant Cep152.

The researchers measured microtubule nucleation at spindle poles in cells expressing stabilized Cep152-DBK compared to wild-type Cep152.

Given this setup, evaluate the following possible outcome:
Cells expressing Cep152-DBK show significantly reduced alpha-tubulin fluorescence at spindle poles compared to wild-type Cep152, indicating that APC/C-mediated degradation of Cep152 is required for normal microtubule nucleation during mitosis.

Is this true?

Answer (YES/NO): YES